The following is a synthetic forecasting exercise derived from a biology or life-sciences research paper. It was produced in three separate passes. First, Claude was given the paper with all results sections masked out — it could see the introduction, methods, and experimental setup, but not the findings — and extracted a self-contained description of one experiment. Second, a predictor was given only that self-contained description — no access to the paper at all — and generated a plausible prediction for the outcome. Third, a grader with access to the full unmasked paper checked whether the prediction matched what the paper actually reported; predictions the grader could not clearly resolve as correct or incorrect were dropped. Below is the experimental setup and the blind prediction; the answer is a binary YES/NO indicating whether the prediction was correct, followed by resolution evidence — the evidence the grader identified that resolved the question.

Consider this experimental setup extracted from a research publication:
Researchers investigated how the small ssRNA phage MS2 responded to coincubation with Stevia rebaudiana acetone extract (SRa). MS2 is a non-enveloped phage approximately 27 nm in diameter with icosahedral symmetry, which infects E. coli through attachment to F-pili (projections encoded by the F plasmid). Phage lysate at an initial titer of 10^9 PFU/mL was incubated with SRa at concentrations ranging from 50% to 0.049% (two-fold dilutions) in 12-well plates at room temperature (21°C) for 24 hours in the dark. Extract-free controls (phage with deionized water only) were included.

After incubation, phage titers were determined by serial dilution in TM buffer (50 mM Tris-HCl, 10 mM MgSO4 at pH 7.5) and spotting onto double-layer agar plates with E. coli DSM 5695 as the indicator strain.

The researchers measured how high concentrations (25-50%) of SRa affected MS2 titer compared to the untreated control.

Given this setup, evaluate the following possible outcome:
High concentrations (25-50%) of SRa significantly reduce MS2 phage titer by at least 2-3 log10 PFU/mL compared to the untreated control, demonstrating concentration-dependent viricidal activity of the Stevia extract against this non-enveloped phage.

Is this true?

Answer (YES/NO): NO